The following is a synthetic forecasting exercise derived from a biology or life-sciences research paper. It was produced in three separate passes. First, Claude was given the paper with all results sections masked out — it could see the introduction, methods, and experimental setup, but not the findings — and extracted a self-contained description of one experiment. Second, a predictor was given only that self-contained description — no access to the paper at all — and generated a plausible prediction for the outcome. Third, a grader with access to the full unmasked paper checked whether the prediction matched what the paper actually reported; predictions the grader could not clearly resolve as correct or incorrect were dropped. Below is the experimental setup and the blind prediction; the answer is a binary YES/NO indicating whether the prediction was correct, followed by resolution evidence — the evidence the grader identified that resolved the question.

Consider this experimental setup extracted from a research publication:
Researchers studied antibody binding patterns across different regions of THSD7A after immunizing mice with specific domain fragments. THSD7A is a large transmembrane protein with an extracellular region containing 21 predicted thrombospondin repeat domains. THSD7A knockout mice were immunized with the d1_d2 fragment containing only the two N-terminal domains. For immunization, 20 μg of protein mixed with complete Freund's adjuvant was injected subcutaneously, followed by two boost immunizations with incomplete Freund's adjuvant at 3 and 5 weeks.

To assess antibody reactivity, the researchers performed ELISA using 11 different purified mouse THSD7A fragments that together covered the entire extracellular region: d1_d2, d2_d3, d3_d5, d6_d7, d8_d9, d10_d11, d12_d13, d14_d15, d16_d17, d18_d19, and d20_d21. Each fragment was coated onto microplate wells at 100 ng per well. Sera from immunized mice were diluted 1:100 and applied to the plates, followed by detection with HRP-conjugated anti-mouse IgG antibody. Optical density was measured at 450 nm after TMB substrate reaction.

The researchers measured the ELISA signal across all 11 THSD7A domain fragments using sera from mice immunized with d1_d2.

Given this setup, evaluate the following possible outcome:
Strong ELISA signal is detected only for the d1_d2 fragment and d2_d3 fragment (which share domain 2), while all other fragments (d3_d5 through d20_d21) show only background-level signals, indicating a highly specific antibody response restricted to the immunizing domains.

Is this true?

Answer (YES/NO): YES